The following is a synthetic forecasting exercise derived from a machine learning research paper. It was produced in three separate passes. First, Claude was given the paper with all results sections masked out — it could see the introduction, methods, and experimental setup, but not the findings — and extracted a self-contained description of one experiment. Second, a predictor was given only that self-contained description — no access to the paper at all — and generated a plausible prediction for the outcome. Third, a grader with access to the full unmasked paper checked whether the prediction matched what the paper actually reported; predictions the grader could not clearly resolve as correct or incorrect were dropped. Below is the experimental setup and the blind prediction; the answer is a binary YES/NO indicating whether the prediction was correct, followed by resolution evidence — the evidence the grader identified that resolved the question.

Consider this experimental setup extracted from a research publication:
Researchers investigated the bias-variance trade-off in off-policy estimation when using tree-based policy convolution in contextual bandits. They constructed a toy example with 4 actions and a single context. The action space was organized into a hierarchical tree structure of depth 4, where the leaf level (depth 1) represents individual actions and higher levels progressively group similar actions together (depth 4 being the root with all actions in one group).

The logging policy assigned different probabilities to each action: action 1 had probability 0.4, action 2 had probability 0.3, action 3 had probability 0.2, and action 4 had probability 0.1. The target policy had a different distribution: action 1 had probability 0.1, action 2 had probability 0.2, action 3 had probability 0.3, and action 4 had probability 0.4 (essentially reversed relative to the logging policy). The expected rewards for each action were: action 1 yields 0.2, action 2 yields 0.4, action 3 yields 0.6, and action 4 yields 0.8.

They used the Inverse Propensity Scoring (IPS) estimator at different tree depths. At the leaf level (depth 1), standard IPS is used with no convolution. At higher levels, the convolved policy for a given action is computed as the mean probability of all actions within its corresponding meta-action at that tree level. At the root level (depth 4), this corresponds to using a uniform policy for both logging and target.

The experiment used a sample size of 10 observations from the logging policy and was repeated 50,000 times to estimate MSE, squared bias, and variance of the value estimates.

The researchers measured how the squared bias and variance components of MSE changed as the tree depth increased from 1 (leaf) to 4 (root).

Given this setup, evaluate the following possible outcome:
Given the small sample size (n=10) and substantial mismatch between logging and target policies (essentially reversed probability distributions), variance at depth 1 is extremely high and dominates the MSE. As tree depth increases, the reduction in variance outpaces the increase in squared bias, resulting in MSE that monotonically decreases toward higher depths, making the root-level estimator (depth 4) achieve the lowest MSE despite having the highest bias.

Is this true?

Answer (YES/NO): NO